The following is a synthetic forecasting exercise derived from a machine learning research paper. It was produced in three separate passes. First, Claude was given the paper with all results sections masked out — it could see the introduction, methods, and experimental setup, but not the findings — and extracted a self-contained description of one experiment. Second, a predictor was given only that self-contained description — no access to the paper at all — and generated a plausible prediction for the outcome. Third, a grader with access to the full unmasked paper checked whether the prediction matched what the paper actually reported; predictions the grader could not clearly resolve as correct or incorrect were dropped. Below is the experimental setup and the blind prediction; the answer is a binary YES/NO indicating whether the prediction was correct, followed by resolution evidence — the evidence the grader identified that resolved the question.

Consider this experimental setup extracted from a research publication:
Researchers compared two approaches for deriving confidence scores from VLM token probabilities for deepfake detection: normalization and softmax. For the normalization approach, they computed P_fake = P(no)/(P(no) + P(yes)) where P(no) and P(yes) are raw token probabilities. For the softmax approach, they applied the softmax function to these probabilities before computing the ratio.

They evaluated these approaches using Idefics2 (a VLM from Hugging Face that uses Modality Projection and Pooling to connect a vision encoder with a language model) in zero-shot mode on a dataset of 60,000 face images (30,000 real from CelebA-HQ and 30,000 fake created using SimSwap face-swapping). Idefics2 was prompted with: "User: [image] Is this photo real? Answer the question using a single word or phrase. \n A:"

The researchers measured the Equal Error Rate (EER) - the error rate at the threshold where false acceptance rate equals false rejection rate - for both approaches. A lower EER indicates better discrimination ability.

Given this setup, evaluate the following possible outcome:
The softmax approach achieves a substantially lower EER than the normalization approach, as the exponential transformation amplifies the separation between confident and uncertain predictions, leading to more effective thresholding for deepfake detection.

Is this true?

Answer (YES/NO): NO